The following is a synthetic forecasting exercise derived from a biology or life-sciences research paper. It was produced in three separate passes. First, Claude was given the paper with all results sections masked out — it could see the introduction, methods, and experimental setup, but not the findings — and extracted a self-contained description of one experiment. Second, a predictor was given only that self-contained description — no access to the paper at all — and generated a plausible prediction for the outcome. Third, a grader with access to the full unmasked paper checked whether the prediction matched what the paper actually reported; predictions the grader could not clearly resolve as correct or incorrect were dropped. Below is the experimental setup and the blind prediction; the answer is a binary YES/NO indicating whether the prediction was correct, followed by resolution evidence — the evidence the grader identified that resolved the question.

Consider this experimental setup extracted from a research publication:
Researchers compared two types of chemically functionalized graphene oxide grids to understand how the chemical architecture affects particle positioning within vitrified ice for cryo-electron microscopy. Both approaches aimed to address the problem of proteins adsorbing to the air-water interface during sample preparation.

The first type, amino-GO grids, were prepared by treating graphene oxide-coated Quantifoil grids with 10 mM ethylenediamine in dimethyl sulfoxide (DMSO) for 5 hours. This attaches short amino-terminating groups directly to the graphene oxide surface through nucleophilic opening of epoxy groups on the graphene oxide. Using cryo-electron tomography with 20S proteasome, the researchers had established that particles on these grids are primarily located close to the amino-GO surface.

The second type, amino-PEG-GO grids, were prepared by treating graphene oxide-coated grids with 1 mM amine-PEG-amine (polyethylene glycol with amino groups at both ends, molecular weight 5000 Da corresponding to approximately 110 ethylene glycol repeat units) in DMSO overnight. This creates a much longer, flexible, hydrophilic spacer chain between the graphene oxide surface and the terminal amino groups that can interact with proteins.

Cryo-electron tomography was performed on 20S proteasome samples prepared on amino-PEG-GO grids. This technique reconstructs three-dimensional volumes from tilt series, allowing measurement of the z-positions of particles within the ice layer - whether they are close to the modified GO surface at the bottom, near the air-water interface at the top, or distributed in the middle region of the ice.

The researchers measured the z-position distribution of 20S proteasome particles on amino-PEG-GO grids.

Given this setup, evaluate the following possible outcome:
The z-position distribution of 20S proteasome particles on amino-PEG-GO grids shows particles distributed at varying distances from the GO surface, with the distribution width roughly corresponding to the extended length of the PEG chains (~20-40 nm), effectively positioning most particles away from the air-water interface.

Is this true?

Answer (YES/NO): YES